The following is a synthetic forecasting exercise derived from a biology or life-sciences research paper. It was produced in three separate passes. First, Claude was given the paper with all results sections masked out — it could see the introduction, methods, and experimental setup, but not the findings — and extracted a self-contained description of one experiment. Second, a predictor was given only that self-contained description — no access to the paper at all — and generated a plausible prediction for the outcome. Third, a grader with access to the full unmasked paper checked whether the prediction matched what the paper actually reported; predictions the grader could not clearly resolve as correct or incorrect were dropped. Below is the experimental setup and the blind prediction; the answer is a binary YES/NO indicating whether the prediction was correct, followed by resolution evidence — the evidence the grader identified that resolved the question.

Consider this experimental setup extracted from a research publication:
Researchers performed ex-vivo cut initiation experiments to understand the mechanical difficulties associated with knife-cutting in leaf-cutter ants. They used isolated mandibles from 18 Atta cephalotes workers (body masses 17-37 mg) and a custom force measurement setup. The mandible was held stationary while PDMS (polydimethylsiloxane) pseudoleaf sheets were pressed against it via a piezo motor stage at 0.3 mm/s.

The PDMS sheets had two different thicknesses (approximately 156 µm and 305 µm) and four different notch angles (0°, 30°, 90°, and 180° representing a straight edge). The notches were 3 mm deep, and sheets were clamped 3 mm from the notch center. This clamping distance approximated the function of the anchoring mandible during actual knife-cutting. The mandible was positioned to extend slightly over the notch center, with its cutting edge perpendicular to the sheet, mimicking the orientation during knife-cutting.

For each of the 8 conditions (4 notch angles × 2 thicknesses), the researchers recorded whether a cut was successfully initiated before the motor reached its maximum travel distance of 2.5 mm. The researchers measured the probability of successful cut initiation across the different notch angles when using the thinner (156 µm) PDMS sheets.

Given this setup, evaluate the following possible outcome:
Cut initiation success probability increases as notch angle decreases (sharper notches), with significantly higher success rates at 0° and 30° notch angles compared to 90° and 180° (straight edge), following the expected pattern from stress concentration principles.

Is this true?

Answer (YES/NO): YES